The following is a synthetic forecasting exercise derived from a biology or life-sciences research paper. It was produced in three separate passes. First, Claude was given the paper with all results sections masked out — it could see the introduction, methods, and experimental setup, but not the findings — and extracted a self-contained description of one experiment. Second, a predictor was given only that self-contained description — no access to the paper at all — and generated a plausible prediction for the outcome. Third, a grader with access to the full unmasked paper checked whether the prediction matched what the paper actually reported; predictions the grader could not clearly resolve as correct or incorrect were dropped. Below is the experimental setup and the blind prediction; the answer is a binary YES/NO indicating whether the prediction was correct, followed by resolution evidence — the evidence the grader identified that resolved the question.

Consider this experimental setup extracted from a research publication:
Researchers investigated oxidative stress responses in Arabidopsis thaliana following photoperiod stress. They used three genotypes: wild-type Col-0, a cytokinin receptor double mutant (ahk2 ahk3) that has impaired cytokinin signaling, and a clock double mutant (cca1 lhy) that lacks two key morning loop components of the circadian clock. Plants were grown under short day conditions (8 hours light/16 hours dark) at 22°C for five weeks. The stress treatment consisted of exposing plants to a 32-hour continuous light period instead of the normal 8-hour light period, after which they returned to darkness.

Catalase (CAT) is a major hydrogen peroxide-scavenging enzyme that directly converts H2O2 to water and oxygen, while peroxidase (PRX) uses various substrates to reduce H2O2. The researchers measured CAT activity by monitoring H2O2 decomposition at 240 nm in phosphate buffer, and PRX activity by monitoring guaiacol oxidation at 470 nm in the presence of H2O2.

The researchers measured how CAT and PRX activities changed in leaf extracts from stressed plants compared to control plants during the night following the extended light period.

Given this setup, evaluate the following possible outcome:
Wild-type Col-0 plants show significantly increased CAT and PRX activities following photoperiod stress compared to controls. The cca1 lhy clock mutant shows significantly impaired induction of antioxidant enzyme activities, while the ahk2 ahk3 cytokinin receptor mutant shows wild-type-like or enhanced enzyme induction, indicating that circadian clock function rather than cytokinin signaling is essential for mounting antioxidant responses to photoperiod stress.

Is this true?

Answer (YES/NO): NO